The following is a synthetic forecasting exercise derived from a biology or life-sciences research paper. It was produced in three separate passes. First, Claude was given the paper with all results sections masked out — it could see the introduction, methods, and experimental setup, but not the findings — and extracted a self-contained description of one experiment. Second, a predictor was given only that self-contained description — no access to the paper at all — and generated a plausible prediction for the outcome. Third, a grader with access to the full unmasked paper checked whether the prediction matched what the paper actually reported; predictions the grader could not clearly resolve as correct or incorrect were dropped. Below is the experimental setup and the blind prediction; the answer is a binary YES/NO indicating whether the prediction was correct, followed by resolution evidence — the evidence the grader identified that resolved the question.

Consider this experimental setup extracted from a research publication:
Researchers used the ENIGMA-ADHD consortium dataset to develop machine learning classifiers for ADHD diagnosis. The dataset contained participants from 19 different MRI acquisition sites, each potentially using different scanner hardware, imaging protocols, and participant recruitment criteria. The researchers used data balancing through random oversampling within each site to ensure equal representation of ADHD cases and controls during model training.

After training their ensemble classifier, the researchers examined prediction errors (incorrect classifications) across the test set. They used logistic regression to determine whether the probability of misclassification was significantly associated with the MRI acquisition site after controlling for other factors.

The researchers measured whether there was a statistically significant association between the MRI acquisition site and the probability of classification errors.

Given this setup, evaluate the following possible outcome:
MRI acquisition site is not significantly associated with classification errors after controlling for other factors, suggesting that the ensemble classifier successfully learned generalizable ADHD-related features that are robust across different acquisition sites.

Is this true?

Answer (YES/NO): YES